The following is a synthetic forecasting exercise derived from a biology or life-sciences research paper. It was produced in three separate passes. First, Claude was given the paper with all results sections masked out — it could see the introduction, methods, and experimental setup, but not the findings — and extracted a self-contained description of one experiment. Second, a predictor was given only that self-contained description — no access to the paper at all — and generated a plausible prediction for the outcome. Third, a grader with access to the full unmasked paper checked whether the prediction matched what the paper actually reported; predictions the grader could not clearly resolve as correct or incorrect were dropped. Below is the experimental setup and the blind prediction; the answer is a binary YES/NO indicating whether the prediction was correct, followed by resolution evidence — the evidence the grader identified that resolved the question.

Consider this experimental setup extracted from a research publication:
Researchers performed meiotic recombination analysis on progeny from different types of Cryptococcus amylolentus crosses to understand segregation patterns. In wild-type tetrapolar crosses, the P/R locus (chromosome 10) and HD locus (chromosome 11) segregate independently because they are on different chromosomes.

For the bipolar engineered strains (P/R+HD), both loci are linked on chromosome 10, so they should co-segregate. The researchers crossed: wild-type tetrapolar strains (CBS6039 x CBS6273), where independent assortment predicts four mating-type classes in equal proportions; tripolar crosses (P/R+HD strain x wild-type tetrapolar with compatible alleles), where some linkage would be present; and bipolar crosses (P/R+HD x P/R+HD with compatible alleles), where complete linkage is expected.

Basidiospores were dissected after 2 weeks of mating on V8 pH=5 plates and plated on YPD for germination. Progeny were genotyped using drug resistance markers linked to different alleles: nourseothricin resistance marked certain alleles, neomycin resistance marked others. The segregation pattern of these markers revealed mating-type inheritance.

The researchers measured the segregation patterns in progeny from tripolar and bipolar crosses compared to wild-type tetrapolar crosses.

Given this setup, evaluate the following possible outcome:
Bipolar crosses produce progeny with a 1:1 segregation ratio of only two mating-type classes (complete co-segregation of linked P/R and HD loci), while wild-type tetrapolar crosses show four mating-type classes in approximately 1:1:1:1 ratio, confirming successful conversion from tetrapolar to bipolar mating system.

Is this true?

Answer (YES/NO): YES